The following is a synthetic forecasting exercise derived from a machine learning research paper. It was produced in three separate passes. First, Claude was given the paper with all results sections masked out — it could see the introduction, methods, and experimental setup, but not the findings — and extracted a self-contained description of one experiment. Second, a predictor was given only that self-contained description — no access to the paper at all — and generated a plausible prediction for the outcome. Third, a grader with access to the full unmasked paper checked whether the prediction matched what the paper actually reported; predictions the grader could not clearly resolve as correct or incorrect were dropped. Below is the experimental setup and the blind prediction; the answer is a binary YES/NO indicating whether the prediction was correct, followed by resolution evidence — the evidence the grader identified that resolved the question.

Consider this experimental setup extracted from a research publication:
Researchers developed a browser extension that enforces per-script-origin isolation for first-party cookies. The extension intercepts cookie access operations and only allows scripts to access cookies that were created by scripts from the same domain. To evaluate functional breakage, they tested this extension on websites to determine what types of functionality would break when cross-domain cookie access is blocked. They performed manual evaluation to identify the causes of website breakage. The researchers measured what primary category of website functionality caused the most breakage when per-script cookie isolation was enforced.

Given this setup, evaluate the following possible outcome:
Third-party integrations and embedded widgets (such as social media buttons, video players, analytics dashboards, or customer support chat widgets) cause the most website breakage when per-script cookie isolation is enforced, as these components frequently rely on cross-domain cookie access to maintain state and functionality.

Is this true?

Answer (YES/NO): NO